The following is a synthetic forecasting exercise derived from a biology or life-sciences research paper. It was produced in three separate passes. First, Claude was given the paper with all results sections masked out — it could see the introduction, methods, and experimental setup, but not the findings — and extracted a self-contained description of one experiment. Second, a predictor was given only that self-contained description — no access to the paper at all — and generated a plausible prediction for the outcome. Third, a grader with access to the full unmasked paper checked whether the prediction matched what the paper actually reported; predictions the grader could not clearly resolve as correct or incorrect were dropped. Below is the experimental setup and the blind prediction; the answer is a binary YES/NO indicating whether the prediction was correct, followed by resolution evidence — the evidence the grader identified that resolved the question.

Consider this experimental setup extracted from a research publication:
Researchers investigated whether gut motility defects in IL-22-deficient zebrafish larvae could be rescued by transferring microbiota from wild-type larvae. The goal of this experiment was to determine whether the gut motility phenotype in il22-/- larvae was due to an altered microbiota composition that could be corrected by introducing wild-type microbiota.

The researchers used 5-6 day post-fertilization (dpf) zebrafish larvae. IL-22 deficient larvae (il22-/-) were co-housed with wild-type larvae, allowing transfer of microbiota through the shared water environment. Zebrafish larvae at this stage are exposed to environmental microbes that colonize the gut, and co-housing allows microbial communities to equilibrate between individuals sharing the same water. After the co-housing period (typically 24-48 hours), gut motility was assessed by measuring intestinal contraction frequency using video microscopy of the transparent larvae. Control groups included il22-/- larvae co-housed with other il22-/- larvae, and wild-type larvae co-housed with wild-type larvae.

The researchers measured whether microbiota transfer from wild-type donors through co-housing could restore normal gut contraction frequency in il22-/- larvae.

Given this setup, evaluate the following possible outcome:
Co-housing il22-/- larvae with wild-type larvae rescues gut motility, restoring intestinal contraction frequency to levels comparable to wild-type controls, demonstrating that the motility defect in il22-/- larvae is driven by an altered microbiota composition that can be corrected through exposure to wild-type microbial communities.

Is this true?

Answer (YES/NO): YES